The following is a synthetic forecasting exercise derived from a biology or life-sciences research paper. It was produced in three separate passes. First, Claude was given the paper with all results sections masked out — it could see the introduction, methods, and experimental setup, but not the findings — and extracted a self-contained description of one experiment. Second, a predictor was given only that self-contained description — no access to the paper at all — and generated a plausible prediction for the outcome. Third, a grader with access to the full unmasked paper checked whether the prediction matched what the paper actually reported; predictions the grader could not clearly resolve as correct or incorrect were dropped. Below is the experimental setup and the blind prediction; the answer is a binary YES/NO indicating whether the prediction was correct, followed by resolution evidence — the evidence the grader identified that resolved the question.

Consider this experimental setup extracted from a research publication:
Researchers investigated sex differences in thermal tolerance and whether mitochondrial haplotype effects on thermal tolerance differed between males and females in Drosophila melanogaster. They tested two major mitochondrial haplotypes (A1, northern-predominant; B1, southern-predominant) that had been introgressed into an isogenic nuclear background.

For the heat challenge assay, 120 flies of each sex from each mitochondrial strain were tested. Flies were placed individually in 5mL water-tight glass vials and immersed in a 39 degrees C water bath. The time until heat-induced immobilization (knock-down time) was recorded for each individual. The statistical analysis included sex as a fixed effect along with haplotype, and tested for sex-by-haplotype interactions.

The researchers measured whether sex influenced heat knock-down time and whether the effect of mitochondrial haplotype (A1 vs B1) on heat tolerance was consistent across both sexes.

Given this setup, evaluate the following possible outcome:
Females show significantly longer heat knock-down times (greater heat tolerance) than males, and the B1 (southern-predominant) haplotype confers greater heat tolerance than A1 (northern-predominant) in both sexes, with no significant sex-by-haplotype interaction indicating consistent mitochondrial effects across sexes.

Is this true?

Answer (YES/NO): NO